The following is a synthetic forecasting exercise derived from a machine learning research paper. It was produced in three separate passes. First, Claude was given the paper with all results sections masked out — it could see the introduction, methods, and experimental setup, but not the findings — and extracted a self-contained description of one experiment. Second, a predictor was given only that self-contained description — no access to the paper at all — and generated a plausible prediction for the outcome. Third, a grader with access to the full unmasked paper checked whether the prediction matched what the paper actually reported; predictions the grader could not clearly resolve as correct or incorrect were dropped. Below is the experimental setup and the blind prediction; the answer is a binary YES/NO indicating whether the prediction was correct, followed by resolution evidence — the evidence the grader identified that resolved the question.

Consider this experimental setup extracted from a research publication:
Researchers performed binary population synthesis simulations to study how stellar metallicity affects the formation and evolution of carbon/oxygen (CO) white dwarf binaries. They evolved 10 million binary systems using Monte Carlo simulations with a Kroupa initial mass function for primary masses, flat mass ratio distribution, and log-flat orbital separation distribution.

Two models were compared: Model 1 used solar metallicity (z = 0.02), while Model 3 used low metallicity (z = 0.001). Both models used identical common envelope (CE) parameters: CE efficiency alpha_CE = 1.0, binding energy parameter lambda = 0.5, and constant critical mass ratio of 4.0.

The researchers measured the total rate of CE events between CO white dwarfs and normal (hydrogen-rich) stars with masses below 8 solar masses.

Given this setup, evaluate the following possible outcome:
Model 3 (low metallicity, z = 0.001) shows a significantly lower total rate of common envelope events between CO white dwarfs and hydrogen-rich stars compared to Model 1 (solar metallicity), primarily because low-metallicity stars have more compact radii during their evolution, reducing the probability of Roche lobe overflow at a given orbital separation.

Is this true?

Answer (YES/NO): NO